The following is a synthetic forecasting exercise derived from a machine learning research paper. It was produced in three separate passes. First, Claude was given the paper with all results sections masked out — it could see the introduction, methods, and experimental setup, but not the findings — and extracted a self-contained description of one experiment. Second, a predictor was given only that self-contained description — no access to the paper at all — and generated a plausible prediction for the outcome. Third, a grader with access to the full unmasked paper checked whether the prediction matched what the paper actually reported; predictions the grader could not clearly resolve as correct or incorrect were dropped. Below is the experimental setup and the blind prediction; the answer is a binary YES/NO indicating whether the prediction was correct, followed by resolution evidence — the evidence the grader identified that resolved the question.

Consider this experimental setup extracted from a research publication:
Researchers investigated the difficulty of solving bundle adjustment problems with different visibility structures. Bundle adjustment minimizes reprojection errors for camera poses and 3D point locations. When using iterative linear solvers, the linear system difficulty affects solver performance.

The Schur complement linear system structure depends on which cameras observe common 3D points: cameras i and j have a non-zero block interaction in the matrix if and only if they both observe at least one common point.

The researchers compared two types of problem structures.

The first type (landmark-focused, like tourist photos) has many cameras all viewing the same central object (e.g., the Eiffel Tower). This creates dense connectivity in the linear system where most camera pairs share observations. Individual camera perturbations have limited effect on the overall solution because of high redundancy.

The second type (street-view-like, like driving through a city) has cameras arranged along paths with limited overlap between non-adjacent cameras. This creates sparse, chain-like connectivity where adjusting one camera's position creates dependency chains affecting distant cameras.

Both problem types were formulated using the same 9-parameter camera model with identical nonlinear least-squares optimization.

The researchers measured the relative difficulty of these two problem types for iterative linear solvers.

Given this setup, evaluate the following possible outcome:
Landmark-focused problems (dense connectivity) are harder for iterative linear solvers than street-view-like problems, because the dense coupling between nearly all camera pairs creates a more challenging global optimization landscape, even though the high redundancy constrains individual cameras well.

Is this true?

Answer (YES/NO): NO